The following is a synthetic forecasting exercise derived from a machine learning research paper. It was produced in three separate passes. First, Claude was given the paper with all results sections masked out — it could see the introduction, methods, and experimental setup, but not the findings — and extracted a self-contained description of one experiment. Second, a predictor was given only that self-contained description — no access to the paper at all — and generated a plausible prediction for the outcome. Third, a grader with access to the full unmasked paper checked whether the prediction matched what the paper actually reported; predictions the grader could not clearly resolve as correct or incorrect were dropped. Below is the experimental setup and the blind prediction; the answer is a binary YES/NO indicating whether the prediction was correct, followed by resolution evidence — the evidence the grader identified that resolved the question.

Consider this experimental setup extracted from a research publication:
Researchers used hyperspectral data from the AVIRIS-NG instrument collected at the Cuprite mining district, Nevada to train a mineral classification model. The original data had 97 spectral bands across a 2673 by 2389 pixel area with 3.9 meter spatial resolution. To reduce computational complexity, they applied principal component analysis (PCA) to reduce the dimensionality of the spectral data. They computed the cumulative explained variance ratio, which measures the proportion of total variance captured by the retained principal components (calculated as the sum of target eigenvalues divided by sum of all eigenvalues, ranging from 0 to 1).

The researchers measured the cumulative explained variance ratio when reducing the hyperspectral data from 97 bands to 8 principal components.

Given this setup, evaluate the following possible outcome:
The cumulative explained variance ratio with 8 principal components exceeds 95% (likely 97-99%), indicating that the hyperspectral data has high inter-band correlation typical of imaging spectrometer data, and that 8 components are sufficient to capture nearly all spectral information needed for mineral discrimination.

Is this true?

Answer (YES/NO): NO